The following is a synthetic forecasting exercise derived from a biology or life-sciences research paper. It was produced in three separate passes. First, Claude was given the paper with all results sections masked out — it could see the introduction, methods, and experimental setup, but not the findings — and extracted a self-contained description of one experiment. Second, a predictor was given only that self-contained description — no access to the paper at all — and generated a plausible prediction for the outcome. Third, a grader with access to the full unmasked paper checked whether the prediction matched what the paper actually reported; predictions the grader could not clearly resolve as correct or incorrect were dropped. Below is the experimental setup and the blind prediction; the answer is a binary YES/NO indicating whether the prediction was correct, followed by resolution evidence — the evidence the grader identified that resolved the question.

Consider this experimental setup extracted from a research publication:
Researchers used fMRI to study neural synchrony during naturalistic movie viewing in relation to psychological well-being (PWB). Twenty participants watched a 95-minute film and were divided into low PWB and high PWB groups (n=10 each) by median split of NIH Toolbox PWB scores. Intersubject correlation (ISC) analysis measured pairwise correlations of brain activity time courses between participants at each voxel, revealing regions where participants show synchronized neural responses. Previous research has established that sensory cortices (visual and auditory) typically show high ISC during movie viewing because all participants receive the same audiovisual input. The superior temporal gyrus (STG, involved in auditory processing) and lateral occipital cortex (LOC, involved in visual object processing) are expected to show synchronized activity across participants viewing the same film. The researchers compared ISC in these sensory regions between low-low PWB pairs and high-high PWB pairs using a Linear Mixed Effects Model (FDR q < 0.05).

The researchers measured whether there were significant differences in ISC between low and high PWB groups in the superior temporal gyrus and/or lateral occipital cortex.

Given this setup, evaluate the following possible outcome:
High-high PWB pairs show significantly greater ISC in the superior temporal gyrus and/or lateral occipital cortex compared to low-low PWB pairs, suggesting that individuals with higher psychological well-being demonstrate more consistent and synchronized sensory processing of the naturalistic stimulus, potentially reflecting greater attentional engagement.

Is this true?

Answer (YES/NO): NO